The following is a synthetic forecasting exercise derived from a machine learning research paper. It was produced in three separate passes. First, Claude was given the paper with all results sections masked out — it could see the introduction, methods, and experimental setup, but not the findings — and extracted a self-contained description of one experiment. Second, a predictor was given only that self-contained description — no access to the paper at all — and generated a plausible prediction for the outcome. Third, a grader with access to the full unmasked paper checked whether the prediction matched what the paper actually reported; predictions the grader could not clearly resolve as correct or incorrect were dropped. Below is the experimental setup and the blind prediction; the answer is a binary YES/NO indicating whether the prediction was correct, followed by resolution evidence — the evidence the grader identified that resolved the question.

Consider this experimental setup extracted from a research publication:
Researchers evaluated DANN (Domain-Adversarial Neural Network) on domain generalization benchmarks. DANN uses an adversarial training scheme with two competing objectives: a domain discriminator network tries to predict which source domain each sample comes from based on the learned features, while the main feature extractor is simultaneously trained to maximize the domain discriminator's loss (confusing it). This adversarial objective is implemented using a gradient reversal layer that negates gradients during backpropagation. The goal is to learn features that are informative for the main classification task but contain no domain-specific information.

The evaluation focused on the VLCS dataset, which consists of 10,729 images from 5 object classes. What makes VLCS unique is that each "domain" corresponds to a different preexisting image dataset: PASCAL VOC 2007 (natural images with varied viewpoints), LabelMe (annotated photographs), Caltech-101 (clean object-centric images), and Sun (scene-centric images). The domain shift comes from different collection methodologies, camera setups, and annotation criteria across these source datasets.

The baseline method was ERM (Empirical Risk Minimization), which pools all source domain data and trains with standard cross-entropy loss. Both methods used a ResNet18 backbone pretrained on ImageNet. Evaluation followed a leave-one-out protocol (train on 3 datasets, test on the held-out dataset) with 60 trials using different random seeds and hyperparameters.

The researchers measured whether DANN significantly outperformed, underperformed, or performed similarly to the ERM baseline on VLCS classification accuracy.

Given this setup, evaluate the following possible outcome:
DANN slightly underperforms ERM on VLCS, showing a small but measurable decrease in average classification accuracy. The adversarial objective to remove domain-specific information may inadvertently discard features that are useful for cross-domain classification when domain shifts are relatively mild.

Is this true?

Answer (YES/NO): NO